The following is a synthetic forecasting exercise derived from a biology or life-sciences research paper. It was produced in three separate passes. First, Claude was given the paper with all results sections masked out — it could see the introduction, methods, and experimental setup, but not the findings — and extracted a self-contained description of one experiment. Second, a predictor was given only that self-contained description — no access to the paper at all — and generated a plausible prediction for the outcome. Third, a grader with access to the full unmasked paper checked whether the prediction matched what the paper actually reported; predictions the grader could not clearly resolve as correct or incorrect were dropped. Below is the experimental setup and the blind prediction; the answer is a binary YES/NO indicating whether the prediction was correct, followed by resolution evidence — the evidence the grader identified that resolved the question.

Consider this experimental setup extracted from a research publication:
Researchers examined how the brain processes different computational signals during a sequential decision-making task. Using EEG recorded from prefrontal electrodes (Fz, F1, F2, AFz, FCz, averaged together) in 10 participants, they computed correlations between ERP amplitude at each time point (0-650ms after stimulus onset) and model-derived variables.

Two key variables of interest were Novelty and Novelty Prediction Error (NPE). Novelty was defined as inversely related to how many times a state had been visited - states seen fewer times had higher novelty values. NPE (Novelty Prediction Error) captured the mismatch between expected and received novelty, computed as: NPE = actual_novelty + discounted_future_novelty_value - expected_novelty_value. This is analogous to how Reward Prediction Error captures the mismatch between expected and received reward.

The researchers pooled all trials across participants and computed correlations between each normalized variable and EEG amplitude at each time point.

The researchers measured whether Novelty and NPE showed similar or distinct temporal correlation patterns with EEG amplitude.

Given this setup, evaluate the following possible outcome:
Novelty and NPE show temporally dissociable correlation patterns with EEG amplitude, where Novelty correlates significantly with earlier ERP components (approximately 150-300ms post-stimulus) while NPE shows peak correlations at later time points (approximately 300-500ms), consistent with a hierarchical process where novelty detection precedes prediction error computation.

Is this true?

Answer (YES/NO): NO